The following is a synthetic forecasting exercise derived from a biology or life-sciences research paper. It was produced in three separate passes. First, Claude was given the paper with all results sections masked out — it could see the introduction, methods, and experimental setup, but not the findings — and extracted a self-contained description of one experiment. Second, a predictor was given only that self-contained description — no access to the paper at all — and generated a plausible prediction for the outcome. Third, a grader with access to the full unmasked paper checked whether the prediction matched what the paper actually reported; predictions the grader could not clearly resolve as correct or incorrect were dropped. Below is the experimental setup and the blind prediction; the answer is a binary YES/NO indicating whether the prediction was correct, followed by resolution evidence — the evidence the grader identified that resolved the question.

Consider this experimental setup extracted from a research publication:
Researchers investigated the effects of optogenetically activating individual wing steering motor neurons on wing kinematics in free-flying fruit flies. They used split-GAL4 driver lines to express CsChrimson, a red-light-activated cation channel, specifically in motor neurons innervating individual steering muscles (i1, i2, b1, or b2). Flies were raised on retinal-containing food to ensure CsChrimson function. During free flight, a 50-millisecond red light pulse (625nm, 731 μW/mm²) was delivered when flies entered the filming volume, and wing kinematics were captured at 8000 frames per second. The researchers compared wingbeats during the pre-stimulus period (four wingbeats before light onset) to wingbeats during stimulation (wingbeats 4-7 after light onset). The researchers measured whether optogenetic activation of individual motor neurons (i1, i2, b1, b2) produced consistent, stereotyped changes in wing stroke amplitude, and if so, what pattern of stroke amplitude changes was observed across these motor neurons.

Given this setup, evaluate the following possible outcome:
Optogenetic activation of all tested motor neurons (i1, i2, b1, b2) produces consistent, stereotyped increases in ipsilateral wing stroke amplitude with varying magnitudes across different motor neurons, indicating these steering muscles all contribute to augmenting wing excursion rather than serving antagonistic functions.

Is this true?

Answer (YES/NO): NO